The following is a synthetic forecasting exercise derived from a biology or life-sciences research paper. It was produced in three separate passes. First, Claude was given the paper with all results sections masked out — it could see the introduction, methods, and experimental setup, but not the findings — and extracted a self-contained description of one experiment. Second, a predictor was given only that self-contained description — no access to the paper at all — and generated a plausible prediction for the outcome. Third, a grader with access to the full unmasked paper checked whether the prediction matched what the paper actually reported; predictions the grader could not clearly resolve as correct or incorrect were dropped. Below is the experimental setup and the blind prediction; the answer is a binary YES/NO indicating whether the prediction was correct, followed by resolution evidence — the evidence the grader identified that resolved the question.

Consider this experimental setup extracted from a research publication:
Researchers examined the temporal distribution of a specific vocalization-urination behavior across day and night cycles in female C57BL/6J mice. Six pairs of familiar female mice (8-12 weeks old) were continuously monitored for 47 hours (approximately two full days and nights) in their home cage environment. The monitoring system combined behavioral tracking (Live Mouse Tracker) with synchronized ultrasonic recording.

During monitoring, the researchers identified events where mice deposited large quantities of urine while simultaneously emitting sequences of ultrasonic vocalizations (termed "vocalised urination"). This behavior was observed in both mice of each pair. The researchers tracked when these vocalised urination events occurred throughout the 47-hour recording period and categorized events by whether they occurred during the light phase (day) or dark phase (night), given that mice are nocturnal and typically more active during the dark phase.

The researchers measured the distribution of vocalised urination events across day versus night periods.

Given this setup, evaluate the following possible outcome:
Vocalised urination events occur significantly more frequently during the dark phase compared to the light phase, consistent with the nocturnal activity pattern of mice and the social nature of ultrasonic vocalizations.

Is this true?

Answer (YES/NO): NO